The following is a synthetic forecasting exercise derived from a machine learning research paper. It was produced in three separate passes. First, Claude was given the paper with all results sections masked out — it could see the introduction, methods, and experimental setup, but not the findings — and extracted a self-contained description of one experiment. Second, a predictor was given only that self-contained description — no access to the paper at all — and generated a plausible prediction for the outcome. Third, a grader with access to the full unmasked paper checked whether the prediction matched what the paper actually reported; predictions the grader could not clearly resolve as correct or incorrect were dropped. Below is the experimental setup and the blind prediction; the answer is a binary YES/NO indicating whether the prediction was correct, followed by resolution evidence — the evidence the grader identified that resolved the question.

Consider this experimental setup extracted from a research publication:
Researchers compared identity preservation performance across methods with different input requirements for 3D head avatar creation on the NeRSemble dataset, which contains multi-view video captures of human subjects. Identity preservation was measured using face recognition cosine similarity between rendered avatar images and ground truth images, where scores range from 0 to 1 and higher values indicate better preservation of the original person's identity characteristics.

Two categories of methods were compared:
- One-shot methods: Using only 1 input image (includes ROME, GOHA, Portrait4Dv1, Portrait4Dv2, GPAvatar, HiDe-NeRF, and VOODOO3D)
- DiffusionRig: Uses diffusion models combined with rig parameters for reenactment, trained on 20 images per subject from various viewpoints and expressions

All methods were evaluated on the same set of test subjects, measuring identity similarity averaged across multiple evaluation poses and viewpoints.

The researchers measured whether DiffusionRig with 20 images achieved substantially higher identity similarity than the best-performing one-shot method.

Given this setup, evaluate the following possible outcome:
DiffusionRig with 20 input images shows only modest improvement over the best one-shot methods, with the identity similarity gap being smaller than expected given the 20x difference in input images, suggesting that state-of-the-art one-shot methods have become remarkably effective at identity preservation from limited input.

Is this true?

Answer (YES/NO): NO